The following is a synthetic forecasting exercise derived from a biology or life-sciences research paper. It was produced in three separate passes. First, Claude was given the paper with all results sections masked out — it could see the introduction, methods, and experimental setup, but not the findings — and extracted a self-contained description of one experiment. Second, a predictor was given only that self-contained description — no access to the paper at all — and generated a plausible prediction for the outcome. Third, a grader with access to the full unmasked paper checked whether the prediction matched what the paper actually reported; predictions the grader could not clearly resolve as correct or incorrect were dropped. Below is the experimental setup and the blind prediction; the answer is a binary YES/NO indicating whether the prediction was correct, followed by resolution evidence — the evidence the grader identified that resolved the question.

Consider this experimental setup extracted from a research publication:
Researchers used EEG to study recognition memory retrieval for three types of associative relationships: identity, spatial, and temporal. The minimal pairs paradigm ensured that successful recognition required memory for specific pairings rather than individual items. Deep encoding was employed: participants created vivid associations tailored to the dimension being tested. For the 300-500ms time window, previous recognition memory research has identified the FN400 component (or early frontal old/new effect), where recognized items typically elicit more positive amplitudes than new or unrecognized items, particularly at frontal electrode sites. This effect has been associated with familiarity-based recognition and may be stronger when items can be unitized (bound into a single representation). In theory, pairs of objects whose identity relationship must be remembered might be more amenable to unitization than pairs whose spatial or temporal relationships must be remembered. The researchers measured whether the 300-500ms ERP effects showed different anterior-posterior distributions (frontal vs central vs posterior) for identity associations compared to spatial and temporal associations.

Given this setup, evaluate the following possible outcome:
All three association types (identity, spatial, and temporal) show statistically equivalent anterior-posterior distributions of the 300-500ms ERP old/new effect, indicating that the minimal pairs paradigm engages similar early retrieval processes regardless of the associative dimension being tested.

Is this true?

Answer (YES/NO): YES